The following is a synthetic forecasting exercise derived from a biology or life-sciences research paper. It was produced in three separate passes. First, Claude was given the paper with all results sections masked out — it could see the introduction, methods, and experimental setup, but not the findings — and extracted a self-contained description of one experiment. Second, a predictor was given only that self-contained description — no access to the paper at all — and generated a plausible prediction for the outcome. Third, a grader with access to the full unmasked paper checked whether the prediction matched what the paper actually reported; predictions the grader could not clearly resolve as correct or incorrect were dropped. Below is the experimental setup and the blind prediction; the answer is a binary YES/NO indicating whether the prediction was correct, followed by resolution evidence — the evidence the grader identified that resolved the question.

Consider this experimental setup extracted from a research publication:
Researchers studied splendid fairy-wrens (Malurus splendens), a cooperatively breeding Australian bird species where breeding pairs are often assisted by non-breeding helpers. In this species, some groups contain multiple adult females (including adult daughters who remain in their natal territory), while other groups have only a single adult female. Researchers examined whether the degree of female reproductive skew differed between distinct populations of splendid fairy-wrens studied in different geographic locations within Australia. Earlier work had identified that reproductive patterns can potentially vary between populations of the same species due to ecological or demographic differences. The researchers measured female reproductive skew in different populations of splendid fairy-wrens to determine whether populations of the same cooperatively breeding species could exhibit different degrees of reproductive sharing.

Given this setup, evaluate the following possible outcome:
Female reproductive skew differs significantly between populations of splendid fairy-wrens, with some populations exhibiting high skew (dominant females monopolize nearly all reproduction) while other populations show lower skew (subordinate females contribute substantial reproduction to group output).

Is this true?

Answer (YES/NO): YES